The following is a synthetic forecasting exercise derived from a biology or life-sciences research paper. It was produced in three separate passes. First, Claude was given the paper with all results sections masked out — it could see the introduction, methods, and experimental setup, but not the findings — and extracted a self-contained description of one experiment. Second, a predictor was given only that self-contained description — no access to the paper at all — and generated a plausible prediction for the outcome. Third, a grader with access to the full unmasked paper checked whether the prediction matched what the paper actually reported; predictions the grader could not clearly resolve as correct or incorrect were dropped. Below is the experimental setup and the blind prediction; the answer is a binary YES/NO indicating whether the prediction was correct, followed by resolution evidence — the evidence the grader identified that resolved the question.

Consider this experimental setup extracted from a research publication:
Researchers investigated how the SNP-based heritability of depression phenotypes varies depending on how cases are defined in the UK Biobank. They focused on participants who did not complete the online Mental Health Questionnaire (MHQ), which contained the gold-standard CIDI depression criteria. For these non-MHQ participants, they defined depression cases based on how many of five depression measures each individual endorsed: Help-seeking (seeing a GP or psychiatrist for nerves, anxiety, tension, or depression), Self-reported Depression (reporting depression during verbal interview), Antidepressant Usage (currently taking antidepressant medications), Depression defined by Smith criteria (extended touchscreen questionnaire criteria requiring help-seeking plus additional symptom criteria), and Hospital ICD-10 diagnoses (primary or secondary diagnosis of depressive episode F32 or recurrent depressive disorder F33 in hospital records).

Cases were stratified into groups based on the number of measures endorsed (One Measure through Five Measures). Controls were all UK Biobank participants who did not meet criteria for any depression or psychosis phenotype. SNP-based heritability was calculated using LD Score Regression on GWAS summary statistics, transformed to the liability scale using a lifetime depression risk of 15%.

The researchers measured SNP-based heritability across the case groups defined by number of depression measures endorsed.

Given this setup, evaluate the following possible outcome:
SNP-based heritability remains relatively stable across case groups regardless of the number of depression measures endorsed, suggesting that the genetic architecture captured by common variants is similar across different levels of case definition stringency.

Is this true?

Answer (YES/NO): NO